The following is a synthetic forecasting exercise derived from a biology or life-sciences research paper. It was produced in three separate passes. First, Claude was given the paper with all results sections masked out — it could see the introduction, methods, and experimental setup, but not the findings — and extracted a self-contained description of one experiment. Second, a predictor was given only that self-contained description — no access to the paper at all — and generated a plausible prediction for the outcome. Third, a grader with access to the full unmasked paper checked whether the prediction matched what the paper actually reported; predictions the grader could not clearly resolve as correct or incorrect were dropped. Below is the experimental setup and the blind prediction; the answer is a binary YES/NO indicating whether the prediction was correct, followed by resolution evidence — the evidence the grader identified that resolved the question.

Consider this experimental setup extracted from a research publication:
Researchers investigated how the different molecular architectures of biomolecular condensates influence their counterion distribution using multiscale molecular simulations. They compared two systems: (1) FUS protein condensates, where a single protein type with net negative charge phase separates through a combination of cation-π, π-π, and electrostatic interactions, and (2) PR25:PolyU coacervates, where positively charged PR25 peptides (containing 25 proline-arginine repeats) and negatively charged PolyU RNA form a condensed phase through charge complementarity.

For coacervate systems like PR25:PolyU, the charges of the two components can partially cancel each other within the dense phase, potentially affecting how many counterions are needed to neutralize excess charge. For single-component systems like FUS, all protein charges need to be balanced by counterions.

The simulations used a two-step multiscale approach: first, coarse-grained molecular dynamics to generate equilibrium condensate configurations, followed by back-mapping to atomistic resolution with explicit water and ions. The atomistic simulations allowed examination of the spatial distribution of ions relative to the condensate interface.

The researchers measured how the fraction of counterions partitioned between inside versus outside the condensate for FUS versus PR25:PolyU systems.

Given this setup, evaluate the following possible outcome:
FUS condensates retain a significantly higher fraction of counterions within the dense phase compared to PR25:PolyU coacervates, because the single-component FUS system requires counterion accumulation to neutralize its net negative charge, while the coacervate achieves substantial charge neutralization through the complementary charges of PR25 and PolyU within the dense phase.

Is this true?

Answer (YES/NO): NO